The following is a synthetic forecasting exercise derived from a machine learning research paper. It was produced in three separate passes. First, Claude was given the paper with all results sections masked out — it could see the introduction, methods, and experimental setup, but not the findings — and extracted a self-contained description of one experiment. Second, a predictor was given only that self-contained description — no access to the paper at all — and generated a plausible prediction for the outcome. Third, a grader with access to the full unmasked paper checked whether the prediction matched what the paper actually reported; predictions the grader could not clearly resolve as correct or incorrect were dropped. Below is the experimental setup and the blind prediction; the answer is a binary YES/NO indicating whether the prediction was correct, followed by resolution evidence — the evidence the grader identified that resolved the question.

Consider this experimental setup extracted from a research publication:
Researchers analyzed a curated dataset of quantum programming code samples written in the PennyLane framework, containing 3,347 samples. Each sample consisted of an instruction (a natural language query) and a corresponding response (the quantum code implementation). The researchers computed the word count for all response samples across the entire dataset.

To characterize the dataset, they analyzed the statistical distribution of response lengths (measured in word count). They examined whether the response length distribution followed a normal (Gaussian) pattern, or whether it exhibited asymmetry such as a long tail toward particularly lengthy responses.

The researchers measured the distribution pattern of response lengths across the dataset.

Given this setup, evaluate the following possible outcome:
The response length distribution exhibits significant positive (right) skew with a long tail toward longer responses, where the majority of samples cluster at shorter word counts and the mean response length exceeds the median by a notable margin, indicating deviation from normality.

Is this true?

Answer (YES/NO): YES